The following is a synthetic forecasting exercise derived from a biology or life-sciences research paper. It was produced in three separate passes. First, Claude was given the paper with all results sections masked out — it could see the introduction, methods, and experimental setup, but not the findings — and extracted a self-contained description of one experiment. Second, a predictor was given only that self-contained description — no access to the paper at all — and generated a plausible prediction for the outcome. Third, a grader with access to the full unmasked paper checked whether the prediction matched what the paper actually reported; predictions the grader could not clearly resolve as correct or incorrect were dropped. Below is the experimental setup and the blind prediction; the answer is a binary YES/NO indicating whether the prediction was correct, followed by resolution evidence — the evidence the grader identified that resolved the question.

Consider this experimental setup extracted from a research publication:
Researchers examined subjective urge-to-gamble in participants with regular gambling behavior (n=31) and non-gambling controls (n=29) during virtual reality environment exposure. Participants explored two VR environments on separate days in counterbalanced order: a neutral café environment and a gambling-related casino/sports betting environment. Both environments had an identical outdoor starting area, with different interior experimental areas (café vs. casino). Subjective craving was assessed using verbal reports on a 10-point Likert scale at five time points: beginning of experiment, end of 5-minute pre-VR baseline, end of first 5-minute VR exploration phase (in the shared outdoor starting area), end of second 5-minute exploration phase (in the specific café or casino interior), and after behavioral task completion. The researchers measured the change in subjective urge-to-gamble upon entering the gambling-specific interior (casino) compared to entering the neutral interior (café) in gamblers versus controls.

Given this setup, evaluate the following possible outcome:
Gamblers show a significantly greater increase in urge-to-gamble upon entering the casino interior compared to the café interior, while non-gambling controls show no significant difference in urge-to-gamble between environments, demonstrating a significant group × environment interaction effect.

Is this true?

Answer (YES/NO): YES